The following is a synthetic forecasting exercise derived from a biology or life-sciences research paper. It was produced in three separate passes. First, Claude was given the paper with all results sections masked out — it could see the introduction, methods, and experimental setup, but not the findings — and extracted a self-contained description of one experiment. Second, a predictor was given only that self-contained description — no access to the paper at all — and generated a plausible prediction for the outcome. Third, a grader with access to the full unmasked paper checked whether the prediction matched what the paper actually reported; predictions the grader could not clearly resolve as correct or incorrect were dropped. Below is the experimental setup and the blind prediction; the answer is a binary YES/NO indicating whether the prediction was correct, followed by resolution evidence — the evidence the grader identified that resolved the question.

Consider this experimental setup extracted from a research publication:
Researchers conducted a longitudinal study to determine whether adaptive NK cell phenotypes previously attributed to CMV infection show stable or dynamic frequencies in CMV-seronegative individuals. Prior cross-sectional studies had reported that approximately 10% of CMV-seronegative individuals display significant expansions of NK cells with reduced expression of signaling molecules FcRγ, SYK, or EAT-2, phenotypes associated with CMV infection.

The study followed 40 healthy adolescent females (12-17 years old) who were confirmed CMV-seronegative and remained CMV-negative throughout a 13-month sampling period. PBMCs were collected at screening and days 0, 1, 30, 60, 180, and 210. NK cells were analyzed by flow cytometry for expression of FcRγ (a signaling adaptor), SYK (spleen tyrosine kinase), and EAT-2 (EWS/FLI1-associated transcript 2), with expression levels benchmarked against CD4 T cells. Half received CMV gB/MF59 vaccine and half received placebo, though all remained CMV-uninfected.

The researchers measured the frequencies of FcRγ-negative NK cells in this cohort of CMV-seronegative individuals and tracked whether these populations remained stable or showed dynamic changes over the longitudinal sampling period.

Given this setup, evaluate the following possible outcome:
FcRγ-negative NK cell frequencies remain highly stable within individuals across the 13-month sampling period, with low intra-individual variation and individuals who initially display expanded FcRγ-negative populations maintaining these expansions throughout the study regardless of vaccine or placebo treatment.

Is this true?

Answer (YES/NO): NO